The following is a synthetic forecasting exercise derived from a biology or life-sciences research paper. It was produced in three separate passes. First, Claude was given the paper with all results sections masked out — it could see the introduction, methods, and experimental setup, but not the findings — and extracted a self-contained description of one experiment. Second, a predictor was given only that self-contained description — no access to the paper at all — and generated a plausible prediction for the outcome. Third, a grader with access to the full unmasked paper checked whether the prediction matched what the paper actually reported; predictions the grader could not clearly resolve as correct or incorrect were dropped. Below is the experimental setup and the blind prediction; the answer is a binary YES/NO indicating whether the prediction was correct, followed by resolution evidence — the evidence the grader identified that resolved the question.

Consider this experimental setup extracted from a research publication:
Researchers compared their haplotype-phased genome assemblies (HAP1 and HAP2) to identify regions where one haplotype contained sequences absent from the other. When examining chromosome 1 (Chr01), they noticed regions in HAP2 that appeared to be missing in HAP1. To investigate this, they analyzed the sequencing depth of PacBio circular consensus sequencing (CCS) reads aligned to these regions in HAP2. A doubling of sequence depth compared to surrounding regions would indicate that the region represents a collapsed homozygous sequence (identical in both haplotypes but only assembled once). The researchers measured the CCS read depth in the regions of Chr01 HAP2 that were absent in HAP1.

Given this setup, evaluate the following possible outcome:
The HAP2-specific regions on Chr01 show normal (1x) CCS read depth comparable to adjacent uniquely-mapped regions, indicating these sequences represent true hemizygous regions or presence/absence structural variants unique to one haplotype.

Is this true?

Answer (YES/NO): NO